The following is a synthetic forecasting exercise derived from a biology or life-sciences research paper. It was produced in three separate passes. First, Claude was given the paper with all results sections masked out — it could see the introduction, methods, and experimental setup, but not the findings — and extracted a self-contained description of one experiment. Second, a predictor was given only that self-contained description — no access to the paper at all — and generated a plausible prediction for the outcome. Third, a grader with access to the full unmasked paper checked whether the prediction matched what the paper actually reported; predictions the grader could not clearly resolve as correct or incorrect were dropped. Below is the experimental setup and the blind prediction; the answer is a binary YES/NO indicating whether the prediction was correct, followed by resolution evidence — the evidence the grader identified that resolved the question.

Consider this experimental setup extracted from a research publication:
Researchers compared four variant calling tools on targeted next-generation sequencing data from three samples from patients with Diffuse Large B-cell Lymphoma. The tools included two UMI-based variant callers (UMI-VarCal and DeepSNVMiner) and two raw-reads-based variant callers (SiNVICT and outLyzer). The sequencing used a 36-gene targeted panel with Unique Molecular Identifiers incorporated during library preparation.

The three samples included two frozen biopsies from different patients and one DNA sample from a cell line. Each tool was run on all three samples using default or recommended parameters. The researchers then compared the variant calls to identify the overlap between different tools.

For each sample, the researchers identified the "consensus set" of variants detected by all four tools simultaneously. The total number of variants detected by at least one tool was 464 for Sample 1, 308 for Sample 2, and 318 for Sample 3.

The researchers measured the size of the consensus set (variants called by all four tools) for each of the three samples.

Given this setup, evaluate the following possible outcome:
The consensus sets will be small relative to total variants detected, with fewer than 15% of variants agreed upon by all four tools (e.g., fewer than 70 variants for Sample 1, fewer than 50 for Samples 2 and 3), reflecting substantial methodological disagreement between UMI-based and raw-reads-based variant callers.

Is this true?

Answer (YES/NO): YES